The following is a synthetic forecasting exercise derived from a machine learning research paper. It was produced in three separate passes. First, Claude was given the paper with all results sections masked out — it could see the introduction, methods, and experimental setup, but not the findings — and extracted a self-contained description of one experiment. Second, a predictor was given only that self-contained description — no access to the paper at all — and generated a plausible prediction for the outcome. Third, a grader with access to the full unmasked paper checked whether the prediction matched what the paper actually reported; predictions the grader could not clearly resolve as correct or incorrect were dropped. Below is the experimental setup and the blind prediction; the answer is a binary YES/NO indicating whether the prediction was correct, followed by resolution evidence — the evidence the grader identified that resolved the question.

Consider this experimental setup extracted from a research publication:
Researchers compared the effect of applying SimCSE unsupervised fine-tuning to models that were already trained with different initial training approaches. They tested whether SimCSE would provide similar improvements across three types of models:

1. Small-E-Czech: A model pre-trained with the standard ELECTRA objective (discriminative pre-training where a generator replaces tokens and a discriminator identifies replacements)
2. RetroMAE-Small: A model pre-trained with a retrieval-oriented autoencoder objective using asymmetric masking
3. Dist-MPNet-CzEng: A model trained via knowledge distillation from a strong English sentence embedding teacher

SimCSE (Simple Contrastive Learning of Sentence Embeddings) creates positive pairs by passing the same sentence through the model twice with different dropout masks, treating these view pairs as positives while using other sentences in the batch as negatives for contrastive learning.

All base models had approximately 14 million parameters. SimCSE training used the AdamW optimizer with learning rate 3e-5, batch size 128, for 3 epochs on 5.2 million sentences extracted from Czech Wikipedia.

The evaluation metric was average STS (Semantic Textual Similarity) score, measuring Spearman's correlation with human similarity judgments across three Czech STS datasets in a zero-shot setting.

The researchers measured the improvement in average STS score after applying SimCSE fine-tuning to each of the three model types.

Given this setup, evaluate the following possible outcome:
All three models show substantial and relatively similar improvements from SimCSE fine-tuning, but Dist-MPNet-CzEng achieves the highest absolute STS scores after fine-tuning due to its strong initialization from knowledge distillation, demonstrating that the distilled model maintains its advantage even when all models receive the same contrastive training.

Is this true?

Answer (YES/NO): NO